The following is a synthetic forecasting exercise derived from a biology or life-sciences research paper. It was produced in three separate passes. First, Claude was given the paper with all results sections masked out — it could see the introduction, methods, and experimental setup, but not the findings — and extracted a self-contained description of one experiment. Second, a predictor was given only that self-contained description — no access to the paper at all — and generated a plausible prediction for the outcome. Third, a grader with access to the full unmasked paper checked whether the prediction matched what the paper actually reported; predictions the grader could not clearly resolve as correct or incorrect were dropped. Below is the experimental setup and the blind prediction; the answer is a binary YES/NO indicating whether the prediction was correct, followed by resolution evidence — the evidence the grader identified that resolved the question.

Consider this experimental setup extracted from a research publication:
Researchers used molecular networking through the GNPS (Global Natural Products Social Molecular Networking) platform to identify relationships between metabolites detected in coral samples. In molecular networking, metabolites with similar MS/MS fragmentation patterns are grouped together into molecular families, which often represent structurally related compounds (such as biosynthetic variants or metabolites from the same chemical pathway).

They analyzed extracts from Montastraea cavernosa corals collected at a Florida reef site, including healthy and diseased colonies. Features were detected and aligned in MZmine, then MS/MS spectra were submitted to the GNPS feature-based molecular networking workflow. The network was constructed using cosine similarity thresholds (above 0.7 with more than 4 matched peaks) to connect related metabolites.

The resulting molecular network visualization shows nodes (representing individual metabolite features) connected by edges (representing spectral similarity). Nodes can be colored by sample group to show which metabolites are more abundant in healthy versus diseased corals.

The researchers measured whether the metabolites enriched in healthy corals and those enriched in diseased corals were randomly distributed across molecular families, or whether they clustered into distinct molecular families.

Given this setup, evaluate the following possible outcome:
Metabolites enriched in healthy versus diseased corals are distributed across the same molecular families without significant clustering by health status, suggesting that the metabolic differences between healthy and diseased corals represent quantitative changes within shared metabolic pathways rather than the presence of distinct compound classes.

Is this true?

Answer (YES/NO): NO